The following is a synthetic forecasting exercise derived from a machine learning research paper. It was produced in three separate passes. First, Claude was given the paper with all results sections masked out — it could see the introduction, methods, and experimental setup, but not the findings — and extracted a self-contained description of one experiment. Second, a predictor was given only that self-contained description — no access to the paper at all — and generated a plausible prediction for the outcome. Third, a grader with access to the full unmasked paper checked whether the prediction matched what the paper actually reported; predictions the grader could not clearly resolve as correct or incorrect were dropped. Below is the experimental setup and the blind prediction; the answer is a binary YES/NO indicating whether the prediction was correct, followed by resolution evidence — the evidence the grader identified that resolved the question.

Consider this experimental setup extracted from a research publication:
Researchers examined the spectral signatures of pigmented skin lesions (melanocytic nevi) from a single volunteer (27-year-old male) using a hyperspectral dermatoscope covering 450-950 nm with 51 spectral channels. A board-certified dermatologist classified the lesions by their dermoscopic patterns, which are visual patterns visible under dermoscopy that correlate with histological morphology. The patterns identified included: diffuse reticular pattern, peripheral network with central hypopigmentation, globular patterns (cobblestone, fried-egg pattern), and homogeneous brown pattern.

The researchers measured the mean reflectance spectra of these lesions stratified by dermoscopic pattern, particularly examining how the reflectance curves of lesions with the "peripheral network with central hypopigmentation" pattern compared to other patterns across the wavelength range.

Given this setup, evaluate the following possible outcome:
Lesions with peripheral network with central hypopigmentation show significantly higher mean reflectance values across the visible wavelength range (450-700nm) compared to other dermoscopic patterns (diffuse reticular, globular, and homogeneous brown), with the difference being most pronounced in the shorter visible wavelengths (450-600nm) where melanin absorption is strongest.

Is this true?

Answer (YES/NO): NO